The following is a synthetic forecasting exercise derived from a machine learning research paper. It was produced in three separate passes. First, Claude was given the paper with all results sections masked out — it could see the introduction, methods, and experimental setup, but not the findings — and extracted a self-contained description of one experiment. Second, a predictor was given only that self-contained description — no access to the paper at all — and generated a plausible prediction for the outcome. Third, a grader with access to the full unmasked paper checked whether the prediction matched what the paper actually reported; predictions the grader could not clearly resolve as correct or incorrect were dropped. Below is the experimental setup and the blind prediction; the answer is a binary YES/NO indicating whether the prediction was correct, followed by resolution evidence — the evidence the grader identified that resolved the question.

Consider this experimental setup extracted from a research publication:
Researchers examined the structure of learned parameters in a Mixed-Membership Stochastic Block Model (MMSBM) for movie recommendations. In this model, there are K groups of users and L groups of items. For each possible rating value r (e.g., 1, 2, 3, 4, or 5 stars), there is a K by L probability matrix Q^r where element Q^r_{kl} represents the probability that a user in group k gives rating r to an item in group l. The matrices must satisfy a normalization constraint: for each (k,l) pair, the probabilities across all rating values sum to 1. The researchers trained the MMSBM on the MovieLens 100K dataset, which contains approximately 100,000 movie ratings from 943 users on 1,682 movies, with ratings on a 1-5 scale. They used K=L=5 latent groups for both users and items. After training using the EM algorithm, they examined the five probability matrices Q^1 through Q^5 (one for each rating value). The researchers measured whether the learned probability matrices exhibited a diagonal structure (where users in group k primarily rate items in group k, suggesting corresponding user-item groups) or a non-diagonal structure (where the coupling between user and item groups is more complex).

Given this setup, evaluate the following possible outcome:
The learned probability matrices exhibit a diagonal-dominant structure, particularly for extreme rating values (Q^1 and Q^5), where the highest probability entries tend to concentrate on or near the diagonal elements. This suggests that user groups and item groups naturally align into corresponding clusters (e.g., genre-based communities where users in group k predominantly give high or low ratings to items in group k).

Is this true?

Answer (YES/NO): NO